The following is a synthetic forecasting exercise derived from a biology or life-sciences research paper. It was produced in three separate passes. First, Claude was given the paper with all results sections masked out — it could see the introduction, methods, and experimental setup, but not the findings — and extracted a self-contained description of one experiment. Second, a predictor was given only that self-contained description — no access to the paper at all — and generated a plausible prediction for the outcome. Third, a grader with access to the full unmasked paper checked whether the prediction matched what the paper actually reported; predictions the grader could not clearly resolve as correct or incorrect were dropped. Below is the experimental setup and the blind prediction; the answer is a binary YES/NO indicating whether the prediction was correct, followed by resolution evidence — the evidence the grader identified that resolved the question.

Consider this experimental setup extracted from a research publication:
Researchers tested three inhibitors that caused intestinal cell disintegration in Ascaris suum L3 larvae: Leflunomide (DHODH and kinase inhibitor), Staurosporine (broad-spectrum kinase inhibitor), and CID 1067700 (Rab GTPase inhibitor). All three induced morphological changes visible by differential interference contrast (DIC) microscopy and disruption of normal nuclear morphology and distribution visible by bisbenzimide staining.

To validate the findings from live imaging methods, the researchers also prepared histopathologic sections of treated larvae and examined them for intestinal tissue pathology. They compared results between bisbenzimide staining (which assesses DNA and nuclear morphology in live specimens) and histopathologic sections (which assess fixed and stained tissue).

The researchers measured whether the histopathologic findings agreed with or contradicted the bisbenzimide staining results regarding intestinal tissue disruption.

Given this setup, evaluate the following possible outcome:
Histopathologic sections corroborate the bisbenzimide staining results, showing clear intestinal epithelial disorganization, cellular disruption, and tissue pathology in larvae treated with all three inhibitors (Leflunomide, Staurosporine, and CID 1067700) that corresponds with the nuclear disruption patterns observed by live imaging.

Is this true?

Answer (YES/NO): YES